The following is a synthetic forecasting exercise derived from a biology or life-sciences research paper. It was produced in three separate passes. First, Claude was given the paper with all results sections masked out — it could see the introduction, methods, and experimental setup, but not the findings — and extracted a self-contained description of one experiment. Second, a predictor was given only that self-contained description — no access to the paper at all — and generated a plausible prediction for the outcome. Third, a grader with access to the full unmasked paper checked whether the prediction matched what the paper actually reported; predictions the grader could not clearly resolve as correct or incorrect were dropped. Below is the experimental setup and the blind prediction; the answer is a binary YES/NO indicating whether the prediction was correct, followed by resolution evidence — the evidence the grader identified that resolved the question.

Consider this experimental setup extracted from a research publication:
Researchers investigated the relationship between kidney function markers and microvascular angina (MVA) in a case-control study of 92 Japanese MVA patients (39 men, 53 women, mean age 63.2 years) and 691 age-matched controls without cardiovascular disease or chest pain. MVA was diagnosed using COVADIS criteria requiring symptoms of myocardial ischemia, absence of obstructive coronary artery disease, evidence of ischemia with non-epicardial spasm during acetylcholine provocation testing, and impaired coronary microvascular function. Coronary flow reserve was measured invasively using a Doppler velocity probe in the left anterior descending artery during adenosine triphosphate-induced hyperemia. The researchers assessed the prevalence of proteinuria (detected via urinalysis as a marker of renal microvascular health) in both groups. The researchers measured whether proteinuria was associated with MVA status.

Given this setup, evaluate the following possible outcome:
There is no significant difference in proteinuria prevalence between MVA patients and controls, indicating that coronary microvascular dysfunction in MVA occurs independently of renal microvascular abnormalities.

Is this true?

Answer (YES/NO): NO